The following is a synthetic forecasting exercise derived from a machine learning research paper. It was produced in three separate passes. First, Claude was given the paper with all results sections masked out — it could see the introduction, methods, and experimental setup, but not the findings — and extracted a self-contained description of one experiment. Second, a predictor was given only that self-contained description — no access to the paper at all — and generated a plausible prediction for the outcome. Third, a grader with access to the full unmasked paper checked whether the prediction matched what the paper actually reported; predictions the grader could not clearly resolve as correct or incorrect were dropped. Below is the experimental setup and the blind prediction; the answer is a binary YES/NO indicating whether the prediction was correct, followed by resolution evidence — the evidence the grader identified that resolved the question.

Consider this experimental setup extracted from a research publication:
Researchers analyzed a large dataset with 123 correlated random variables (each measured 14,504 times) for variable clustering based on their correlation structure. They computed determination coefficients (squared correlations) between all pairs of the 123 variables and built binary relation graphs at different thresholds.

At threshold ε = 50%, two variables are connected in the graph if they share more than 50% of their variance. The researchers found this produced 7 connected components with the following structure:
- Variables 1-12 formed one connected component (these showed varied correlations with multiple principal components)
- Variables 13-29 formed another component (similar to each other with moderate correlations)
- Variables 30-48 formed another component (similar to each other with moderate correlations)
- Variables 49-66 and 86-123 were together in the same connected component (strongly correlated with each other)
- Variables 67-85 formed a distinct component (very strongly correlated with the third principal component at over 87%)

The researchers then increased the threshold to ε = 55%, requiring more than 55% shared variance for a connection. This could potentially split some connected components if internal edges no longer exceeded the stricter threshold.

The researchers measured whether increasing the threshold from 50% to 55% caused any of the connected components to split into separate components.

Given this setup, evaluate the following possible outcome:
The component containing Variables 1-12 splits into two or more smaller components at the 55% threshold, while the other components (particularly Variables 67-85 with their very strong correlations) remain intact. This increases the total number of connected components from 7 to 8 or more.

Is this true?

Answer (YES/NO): NO